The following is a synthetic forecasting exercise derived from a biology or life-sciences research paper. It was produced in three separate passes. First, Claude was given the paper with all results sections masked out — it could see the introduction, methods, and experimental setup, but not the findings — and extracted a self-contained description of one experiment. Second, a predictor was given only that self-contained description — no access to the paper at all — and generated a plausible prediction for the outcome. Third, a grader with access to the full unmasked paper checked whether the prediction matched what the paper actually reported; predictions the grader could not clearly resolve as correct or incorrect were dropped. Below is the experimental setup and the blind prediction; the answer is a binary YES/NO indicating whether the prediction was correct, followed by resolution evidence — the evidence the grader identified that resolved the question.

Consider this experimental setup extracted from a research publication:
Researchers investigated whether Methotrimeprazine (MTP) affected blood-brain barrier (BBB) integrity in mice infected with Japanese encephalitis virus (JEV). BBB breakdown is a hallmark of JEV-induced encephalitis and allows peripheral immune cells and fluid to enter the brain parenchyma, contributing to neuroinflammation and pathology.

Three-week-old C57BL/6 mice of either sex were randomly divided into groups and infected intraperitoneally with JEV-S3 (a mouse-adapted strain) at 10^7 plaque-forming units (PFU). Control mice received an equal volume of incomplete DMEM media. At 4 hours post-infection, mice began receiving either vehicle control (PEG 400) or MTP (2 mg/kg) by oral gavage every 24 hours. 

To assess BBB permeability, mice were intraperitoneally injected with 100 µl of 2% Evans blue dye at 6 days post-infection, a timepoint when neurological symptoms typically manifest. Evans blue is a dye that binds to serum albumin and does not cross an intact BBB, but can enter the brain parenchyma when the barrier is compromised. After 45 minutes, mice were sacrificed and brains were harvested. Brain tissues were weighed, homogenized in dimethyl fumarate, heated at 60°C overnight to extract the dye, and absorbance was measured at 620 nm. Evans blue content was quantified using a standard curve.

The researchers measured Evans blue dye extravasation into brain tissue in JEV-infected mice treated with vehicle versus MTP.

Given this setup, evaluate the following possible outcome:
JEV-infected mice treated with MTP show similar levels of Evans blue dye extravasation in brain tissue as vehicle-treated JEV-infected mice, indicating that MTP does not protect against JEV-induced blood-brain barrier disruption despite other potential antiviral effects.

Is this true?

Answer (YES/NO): NO